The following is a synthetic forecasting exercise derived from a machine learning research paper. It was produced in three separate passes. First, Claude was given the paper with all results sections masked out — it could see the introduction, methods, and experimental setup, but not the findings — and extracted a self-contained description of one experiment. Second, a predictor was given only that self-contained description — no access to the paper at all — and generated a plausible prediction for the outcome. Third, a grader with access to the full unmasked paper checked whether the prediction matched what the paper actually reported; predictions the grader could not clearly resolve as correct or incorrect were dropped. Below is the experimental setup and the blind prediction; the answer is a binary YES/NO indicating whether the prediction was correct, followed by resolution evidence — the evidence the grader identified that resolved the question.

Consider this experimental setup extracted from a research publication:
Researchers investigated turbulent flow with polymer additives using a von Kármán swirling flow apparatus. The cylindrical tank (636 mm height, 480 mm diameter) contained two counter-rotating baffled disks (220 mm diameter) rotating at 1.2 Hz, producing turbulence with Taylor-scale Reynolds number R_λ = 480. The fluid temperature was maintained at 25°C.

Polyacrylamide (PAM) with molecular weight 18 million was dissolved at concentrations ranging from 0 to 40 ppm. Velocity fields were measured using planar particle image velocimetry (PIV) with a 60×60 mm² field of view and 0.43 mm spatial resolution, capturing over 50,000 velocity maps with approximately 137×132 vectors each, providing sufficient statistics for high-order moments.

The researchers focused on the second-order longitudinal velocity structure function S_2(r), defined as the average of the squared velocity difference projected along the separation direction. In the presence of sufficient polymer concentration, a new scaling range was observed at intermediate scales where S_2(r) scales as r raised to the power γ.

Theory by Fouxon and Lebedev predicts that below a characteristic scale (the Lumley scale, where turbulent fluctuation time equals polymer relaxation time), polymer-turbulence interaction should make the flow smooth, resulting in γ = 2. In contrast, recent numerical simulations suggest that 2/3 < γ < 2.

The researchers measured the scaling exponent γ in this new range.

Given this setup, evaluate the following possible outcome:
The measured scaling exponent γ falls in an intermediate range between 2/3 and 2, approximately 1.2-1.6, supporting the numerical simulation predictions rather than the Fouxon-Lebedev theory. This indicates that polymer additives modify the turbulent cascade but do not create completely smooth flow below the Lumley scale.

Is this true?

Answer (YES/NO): YES